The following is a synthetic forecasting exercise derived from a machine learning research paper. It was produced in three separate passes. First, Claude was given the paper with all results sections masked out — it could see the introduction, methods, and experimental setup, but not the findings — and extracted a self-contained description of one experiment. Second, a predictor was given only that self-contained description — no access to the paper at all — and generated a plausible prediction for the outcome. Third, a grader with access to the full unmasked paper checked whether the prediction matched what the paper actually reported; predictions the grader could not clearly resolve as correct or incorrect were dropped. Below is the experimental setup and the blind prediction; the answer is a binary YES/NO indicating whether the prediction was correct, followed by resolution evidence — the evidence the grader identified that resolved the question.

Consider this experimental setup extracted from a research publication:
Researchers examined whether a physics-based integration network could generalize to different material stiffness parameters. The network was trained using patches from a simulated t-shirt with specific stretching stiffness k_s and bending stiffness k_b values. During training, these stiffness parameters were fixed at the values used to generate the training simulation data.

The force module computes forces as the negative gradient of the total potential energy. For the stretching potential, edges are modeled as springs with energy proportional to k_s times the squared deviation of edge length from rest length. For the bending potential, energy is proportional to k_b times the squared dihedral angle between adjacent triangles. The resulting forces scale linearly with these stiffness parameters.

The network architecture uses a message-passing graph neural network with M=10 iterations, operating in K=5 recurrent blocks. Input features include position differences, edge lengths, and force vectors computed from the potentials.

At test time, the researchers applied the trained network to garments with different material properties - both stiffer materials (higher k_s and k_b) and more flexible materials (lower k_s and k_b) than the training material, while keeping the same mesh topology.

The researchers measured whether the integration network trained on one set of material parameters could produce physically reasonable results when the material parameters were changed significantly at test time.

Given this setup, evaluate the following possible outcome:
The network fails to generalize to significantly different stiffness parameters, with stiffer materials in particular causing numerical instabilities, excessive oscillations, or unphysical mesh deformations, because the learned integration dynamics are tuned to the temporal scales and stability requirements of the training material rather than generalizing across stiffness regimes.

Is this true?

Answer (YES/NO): NO